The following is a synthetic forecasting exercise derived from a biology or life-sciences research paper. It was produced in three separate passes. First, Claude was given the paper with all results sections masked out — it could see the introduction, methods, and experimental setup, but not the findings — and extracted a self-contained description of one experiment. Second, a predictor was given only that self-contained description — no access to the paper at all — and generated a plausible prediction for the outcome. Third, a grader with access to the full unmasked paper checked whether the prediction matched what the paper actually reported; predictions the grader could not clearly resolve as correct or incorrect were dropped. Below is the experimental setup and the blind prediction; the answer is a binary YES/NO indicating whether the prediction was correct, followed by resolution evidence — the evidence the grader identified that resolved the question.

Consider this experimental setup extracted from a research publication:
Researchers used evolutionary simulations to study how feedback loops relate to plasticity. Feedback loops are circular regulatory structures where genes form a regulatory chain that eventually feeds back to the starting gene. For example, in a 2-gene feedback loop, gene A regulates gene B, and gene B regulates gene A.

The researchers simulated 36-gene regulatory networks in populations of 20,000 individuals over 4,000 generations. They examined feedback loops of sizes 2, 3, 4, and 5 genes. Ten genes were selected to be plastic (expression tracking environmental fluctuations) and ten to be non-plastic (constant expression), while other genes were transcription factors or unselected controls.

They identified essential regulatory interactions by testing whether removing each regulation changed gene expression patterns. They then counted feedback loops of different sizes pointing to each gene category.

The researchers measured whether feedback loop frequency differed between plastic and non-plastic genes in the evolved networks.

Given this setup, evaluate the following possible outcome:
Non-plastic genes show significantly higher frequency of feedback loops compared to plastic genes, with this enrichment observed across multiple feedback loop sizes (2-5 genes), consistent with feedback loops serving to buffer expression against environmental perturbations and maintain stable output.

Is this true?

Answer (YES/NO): NO